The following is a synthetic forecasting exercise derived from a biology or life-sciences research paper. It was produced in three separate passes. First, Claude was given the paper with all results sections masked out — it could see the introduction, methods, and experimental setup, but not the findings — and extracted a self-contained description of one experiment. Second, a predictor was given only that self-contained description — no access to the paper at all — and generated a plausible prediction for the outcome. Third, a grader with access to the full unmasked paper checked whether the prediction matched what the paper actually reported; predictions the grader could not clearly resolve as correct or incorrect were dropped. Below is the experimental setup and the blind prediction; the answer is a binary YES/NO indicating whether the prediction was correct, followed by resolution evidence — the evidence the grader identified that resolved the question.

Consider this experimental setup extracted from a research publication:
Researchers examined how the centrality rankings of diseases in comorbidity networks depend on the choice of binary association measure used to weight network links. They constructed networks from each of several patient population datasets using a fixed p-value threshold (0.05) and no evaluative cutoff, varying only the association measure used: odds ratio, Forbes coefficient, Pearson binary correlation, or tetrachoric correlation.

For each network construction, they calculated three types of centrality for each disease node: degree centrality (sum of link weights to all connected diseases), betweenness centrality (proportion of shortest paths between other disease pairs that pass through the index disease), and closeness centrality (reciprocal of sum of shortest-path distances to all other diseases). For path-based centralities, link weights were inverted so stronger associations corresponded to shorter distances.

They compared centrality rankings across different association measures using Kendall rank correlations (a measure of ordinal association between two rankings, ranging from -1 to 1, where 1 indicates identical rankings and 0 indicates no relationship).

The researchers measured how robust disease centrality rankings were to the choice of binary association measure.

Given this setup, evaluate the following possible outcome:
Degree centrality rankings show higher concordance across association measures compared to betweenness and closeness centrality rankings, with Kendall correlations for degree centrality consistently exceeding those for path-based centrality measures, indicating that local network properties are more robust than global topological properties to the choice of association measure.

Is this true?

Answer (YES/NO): YES